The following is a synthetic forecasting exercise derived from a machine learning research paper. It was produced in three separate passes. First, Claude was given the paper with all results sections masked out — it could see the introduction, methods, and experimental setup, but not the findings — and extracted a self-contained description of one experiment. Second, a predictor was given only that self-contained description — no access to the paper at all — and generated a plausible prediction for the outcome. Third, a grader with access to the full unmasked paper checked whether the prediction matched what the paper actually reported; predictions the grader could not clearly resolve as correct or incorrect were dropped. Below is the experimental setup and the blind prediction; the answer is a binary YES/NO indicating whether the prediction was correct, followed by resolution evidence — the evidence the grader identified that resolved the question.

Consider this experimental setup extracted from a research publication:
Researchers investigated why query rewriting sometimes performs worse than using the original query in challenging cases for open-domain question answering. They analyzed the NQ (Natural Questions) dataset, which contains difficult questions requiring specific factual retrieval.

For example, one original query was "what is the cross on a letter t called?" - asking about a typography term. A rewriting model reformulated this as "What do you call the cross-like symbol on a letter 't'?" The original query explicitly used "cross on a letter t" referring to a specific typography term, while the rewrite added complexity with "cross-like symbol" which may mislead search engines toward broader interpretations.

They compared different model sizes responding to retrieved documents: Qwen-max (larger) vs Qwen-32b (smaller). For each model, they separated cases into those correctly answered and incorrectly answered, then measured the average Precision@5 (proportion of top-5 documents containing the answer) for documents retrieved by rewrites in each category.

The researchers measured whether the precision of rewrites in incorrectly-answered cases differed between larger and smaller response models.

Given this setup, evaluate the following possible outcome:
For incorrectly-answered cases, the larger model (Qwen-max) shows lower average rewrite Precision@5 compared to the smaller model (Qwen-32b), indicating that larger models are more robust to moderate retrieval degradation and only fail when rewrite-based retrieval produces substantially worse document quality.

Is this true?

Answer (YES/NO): YES